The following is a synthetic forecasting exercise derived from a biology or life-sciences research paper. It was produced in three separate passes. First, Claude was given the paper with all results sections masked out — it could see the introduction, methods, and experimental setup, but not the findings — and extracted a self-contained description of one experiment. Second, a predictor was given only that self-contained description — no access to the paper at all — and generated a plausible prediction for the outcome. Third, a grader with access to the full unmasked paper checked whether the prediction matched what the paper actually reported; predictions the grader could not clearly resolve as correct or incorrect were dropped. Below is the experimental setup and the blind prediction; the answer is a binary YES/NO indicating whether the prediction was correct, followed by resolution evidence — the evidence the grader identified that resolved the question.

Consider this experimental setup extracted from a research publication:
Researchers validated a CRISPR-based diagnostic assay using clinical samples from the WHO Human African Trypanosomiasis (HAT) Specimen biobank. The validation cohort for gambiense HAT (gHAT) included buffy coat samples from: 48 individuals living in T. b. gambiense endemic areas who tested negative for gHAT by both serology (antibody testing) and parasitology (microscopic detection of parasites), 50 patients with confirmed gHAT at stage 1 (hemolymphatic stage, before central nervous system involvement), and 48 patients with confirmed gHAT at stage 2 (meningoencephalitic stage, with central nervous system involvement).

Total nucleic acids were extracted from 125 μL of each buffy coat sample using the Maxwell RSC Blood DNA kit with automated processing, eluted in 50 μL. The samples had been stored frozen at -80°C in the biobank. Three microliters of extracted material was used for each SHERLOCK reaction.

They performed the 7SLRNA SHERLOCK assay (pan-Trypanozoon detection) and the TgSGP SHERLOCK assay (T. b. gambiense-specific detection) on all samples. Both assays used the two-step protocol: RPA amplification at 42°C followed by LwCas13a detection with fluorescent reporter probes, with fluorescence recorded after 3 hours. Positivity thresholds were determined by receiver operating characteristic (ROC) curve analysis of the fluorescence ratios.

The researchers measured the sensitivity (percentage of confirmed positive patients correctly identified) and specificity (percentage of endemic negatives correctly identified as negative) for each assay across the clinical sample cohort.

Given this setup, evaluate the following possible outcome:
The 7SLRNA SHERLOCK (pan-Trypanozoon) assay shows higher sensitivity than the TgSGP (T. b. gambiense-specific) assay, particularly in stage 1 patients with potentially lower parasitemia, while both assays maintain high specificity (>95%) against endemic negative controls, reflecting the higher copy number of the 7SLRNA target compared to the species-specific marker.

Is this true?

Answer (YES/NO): NO